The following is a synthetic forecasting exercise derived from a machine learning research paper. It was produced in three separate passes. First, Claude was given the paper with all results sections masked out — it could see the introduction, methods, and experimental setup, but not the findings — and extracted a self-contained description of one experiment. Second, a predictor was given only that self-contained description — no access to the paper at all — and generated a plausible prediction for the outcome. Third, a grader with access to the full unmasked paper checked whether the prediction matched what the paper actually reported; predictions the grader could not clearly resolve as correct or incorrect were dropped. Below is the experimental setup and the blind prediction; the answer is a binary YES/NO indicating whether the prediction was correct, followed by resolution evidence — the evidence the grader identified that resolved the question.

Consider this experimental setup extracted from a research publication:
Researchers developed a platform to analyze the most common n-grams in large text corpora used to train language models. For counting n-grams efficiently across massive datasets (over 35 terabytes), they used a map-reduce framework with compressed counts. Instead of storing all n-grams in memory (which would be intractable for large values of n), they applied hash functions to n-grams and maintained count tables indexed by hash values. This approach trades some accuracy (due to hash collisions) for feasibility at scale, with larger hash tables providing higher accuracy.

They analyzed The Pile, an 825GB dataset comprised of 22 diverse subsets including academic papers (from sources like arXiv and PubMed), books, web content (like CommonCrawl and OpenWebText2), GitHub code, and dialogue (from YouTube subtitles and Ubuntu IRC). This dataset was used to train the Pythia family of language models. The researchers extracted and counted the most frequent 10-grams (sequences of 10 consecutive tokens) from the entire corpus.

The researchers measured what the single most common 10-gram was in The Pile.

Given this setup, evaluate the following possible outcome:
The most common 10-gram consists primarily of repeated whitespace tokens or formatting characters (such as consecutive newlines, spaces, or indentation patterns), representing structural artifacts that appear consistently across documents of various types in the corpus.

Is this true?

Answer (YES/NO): NO